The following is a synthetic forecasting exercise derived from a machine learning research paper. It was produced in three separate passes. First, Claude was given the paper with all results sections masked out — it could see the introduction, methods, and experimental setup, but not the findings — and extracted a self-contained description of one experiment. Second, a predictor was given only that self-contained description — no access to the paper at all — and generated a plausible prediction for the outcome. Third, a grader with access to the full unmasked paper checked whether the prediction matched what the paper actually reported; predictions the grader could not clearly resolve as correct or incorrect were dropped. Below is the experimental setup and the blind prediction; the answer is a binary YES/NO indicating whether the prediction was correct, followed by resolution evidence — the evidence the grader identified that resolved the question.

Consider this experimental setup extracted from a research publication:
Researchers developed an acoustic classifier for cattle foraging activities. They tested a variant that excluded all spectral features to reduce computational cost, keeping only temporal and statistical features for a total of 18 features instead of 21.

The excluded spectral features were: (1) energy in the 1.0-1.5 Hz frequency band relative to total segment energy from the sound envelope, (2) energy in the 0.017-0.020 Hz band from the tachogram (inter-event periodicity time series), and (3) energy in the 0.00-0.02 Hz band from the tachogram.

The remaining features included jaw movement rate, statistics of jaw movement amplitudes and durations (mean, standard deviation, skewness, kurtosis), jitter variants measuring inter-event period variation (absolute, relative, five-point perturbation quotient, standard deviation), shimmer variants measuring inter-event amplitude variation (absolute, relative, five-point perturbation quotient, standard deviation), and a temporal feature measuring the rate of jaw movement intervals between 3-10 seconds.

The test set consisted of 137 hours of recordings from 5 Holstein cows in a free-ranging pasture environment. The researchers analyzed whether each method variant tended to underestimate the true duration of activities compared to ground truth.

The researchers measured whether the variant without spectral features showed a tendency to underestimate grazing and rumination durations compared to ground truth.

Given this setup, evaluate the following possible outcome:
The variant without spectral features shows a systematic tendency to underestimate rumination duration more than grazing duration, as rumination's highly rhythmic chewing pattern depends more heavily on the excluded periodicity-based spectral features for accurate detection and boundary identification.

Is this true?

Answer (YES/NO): YES